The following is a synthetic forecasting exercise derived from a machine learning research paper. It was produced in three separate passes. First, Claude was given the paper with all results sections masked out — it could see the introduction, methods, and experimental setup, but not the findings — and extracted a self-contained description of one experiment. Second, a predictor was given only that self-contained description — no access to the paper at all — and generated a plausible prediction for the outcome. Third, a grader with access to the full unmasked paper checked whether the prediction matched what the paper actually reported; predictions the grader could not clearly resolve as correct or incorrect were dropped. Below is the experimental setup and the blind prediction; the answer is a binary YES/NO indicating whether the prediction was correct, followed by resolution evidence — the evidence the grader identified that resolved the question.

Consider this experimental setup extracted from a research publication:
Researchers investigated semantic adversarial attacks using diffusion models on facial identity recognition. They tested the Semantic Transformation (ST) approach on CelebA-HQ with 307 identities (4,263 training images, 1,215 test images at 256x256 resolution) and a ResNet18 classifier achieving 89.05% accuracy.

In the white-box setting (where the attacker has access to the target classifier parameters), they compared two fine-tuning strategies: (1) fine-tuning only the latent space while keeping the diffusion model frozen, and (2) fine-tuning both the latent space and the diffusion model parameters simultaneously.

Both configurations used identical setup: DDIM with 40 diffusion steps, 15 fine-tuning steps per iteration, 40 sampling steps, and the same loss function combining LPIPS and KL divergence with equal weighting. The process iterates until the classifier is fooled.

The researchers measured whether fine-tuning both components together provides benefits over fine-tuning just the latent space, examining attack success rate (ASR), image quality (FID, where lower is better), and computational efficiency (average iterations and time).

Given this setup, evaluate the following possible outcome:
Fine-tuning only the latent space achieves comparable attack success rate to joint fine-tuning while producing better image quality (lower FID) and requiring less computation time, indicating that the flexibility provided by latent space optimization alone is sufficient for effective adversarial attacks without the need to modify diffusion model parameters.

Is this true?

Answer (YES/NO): NO